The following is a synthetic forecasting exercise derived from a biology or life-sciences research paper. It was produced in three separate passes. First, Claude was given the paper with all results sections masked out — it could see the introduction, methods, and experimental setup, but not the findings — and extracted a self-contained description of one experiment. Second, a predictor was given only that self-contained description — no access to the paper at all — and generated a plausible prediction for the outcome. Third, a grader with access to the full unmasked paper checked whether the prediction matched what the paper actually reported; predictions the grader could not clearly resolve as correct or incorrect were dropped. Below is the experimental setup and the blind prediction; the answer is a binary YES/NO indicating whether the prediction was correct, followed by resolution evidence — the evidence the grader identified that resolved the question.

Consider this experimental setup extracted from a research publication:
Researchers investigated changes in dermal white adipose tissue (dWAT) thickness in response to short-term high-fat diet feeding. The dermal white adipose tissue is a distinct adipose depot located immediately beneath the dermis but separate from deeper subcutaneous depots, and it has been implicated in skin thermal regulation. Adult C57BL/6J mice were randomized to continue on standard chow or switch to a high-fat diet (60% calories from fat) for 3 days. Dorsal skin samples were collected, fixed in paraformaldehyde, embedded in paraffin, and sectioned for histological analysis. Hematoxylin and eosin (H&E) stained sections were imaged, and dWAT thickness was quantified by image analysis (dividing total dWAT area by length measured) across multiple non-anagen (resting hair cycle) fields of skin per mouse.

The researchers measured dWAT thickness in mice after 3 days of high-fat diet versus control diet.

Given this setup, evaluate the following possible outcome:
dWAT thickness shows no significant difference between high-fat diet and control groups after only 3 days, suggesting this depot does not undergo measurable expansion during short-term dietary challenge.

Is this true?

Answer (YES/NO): YES